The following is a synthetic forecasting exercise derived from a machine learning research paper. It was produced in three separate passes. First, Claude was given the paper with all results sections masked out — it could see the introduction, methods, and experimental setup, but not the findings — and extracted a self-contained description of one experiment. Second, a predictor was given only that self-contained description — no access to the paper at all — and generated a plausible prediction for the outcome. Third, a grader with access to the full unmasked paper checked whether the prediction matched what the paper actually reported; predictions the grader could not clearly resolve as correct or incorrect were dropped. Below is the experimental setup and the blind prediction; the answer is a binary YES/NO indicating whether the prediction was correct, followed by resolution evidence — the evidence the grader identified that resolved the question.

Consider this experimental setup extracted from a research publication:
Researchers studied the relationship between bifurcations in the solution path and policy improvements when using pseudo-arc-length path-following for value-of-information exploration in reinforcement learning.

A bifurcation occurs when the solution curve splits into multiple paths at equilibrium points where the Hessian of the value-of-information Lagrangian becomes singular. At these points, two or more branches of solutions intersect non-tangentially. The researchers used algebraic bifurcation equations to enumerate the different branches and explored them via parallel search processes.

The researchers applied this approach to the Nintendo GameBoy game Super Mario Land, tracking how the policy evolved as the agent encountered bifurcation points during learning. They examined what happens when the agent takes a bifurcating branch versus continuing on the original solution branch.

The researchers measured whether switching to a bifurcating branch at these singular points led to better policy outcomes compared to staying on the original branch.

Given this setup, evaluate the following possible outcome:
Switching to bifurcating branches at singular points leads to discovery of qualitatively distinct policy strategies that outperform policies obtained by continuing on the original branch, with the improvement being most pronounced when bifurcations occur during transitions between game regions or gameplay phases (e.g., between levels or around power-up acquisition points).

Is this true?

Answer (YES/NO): NO